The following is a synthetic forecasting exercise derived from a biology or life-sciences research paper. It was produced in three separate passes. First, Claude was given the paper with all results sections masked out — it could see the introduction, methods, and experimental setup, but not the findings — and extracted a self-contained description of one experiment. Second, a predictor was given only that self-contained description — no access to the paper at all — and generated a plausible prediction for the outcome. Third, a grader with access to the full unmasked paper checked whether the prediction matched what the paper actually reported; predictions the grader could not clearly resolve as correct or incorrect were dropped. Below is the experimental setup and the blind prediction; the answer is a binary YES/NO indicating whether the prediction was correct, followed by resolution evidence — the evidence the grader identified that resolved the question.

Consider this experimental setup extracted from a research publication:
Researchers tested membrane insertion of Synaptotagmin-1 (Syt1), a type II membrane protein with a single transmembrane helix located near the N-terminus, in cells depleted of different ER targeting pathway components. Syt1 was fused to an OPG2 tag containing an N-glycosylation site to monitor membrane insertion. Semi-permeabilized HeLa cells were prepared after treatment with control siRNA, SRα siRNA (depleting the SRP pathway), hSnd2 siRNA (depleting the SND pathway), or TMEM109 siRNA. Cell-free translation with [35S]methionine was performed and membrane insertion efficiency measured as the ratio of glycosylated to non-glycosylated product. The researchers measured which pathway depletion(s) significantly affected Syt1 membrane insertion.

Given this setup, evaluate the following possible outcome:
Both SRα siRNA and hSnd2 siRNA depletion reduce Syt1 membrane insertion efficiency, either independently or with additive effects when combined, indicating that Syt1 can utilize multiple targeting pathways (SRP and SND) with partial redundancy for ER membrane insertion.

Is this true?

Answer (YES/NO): NO